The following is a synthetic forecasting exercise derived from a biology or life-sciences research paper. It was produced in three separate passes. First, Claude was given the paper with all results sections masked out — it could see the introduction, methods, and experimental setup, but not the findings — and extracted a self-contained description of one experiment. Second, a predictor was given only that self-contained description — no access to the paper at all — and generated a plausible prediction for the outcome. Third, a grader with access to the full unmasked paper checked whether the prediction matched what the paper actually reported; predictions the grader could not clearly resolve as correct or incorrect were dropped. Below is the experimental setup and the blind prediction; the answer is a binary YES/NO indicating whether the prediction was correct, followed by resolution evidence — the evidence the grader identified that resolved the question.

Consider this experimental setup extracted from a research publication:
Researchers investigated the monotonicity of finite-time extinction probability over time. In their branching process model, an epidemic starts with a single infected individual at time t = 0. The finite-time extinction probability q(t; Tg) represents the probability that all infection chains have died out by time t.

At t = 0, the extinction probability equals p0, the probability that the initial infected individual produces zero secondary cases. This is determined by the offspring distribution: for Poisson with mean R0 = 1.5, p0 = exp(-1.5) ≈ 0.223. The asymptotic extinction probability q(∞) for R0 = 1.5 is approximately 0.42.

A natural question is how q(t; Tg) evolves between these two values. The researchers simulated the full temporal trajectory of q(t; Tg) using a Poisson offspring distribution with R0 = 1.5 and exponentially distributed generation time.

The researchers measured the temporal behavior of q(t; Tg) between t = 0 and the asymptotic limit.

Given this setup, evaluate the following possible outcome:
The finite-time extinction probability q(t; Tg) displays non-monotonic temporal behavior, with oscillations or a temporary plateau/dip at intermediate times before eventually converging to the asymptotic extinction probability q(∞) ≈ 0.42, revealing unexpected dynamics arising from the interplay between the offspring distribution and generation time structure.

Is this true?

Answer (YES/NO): NO